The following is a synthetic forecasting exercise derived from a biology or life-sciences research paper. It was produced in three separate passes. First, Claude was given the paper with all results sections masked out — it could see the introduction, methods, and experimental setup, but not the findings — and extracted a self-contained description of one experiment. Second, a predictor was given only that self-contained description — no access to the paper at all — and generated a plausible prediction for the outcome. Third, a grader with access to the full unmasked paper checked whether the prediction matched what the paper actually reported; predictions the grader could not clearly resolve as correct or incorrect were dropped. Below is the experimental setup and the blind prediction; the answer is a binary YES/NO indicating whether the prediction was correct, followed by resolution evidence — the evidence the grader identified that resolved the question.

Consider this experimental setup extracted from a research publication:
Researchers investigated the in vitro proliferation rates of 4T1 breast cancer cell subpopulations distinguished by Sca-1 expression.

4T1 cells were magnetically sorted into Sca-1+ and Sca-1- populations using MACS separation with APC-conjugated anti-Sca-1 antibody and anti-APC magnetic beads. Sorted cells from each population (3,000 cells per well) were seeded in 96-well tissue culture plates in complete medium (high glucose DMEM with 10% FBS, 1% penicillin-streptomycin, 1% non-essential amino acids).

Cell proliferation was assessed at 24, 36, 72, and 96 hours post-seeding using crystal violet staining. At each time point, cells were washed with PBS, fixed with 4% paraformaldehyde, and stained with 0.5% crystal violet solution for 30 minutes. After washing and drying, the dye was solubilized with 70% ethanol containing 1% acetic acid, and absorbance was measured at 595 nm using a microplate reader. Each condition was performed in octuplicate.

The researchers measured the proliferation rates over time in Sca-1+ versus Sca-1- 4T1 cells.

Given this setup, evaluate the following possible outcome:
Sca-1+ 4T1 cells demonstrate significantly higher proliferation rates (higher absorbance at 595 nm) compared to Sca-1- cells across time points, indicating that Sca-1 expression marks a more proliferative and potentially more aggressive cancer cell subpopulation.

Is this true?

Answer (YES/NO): NO